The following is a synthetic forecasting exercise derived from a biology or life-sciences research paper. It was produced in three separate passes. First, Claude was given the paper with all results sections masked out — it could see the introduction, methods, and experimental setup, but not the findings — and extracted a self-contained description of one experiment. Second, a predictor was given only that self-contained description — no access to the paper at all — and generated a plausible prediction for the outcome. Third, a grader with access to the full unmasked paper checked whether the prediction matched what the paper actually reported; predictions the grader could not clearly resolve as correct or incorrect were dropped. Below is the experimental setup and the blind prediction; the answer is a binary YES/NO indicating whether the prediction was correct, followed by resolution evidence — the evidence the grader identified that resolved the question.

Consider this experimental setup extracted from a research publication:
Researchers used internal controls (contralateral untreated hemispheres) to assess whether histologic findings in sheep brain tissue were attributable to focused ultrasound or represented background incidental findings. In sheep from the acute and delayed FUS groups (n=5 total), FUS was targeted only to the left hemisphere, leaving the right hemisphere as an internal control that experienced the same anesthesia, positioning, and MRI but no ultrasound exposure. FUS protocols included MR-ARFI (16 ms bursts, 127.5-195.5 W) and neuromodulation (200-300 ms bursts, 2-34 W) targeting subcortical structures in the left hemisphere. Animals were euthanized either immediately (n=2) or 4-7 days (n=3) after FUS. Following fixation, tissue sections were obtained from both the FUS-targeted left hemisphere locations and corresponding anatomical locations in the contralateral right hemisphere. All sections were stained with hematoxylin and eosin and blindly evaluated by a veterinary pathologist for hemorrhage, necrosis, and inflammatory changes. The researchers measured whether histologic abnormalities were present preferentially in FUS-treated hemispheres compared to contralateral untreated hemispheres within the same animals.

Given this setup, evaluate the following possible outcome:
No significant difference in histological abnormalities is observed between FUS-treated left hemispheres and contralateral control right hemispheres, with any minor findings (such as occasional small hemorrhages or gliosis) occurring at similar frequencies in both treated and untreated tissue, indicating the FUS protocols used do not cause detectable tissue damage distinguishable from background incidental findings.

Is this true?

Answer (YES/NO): YES